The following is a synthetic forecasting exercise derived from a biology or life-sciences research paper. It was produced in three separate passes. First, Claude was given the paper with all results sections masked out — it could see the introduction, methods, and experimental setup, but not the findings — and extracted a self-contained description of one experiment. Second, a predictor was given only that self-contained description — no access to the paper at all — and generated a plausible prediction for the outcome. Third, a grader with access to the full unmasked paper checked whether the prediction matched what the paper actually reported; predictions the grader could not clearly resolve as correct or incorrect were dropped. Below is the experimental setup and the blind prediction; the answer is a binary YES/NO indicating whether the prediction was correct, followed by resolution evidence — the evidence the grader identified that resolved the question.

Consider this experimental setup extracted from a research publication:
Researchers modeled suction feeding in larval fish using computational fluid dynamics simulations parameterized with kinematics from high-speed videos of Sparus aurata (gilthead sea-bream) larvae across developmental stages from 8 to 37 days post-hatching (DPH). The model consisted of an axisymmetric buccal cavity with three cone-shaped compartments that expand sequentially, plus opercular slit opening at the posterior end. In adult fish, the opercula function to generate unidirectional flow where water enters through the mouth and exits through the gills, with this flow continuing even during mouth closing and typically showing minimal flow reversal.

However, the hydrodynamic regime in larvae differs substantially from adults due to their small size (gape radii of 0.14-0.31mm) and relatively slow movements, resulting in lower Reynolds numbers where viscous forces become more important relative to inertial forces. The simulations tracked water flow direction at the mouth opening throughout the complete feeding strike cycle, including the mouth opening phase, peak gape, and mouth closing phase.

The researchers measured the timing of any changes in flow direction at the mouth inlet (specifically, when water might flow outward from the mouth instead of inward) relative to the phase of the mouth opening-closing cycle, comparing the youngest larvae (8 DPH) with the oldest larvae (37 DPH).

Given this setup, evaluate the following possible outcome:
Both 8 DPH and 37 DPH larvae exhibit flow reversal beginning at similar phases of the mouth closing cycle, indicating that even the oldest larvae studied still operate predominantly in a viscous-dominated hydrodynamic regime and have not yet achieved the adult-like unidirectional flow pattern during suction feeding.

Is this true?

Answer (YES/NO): NO